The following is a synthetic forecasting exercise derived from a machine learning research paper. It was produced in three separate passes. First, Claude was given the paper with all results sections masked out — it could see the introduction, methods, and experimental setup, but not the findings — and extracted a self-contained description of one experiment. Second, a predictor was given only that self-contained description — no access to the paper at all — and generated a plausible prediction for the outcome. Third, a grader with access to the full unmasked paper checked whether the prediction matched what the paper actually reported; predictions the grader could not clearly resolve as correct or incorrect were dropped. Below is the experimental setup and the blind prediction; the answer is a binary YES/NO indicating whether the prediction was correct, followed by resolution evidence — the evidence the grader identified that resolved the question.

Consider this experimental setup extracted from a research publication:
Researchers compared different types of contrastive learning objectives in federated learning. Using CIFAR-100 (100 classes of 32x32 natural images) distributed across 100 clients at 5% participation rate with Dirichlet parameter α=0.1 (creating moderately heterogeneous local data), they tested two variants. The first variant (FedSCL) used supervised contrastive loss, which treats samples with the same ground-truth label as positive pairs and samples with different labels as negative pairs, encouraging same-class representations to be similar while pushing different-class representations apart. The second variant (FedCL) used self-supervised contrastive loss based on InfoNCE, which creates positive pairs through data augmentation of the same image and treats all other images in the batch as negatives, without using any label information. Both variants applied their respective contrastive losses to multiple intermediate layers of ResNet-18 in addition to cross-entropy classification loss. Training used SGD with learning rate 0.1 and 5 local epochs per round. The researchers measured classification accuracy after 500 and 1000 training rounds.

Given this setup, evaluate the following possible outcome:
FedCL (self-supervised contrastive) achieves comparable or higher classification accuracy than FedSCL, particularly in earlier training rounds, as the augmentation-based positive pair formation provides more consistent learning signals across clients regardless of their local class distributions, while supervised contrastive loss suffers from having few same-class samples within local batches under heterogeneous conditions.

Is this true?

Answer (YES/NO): YES